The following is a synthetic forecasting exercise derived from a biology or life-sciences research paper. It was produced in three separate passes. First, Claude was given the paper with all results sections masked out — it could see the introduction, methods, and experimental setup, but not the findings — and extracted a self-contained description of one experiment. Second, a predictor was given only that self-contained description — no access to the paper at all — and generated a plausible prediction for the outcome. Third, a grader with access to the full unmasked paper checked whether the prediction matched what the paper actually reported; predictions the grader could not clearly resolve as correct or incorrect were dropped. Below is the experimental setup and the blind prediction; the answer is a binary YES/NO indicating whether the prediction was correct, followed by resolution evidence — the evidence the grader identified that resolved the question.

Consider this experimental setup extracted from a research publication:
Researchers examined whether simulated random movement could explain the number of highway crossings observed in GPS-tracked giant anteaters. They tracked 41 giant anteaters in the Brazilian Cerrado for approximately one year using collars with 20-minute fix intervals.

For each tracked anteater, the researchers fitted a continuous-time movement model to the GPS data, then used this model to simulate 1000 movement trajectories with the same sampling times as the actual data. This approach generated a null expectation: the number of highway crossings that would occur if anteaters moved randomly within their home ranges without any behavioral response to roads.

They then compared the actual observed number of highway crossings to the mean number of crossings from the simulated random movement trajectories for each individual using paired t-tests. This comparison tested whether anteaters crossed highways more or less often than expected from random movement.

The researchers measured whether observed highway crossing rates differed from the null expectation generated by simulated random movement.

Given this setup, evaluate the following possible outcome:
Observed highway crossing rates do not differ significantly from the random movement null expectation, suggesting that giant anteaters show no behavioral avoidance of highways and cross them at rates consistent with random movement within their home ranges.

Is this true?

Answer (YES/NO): NO